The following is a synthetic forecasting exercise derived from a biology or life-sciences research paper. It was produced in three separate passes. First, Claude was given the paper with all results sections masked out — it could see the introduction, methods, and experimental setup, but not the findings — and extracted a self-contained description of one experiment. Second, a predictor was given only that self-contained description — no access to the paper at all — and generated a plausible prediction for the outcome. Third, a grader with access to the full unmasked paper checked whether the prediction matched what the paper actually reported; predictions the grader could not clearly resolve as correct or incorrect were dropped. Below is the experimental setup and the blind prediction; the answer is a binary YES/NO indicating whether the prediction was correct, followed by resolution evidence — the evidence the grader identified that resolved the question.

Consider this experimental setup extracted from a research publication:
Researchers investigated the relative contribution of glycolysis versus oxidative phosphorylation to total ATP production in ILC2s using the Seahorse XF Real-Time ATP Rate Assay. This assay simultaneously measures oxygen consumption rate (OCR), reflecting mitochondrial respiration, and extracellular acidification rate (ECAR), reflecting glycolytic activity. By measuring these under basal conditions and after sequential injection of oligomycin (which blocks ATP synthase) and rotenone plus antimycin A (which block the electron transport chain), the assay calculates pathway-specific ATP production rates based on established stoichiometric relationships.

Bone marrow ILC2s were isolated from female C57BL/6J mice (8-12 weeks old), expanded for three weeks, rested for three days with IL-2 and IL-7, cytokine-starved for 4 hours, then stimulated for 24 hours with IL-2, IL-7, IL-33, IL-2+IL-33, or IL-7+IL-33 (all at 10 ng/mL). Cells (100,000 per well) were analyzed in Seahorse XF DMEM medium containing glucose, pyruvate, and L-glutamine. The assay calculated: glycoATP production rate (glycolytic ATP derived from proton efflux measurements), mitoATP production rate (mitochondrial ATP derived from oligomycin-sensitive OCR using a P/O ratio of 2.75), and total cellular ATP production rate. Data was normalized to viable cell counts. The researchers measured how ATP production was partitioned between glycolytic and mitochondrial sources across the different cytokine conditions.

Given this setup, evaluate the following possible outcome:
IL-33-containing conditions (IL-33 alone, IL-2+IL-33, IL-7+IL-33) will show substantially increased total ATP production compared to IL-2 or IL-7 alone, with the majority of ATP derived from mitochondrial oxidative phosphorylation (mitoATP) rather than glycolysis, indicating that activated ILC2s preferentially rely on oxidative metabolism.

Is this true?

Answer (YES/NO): NO